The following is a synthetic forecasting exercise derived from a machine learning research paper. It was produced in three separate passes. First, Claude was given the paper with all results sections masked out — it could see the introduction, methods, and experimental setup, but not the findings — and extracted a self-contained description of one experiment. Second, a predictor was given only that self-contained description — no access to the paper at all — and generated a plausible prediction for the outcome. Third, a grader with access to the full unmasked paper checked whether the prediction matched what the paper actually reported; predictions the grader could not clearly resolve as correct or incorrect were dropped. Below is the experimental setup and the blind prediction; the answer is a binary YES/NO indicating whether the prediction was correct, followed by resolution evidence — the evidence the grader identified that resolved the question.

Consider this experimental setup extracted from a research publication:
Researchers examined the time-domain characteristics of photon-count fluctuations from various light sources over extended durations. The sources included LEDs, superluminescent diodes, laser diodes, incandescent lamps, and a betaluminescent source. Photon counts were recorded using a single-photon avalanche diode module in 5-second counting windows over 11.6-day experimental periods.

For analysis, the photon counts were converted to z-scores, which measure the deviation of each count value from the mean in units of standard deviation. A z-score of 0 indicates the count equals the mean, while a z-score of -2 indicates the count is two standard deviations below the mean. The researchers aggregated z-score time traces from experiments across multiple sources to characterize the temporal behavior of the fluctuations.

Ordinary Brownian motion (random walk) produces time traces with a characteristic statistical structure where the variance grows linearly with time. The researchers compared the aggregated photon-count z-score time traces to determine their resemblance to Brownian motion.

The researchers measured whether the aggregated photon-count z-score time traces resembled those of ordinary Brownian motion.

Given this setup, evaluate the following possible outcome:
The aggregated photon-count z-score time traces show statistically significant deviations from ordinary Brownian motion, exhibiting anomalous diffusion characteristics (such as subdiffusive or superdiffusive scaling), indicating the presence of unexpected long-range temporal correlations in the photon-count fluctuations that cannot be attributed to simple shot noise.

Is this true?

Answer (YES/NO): NO